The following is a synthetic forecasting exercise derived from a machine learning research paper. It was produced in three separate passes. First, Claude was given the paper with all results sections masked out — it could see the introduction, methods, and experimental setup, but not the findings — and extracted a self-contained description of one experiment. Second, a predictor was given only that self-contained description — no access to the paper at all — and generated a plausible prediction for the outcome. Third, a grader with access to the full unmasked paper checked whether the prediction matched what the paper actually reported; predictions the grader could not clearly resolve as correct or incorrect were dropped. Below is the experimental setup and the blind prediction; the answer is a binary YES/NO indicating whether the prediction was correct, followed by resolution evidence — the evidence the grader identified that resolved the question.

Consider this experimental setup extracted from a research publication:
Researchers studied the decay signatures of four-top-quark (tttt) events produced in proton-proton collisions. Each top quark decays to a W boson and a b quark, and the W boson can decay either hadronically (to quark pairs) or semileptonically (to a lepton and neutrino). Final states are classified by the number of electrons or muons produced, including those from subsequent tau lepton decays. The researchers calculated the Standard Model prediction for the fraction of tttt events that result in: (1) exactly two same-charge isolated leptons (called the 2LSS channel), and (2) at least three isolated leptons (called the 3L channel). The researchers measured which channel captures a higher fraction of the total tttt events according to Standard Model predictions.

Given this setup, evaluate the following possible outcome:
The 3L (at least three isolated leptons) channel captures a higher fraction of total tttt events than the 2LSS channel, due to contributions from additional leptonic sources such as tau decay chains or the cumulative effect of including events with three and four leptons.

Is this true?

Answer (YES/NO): NO